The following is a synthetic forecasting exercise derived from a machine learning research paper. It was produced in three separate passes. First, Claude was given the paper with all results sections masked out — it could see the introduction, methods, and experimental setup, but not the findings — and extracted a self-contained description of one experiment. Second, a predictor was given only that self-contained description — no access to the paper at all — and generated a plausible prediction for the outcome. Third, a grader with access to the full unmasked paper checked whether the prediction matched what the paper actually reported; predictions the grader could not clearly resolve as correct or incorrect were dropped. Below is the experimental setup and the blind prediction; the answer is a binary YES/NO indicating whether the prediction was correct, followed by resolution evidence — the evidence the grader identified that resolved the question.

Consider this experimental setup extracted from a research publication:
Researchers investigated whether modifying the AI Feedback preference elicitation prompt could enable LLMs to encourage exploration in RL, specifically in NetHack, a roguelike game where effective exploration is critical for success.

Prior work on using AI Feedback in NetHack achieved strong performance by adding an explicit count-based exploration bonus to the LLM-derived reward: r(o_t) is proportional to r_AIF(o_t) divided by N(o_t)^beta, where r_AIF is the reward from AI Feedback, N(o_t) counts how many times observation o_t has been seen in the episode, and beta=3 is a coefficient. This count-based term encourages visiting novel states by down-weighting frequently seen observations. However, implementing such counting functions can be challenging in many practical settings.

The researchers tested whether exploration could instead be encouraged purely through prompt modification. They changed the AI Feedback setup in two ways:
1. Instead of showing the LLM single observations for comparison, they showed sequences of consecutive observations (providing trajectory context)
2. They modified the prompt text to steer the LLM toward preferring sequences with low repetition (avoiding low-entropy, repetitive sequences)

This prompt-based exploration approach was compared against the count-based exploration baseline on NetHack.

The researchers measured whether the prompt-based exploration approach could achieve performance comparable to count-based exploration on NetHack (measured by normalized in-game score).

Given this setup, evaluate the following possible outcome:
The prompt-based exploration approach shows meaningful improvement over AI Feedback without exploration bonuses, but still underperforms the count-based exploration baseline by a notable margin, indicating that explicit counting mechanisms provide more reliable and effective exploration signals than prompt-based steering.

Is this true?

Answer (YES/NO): NO